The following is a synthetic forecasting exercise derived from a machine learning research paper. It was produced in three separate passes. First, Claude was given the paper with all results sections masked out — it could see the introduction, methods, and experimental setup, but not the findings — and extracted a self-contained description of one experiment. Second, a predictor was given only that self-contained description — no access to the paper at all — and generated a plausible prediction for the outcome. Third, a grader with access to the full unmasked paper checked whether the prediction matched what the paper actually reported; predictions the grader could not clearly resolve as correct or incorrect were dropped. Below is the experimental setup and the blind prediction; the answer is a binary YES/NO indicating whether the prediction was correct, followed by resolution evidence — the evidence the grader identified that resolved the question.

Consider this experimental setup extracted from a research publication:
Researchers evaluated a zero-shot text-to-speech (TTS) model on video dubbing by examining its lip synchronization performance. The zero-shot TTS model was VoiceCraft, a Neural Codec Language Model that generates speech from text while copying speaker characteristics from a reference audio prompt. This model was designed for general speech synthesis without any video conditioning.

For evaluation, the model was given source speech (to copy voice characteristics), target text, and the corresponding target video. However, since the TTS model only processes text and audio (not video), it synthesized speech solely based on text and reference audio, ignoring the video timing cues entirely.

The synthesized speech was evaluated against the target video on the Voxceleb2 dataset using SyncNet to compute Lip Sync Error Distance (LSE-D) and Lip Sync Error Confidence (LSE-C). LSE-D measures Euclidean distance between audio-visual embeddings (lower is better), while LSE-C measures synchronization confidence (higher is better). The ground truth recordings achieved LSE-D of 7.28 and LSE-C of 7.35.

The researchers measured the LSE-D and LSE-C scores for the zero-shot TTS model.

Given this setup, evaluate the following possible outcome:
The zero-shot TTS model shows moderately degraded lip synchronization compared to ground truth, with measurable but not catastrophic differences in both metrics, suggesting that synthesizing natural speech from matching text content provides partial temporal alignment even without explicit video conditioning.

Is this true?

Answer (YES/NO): NO